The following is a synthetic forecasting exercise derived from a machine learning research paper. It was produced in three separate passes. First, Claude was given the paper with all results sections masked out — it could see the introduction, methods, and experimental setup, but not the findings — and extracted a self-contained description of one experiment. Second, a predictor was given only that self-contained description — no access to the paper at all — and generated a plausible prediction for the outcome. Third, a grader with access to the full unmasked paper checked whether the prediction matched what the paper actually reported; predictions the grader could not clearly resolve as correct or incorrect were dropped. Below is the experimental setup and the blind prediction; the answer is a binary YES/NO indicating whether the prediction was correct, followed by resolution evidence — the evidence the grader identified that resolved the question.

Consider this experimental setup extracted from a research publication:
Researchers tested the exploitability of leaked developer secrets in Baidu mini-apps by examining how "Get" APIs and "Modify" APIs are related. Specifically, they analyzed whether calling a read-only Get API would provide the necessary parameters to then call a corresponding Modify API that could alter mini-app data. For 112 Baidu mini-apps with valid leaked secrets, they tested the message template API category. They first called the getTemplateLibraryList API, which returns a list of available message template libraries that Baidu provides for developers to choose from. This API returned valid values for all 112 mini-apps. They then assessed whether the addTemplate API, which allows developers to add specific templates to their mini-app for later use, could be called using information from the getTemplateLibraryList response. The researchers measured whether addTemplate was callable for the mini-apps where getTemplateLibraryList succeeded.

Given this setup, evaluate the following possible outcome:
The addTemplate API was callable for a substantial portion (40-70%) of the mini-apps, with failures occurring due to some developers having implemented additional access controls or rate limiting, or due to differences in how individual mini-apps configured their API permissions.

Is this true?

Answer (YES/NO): NO